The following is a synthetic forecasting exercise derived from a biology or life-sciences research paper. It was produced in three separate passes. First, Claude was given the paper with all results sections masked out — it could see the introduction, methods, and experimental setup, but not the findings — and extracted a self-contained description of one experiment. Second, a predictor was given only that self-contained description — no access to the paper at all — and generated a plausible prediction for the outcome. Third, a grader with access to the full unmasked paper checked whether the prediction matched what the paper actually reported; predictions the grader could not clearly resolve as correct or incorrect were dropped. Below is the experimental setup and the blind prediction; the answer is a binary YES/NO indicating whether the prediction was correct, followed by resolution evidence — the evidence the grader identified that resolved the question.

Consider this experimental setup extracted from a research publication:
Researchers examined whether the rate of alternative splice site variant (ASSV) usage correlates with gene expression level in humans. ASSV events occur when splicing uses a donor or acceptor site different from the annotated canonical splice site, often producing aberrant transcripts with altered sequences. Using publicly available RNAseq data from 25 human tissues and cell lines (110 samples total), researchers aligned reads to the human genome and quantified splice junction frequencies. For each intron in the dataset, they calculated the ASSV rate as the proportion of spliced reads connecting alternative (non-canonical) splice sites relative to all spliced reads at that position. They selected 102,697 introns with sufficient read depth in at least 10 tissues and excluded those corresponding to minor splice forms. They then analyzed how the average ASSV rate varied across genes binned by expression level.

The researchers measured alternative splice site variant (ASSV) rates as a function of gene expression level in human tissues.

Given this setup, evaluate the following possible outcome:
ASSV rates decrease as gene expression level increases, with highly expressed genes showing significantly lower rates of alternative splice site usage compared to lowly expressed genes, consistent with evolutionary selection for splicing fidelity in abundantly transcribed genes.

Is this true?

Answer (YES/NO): YES